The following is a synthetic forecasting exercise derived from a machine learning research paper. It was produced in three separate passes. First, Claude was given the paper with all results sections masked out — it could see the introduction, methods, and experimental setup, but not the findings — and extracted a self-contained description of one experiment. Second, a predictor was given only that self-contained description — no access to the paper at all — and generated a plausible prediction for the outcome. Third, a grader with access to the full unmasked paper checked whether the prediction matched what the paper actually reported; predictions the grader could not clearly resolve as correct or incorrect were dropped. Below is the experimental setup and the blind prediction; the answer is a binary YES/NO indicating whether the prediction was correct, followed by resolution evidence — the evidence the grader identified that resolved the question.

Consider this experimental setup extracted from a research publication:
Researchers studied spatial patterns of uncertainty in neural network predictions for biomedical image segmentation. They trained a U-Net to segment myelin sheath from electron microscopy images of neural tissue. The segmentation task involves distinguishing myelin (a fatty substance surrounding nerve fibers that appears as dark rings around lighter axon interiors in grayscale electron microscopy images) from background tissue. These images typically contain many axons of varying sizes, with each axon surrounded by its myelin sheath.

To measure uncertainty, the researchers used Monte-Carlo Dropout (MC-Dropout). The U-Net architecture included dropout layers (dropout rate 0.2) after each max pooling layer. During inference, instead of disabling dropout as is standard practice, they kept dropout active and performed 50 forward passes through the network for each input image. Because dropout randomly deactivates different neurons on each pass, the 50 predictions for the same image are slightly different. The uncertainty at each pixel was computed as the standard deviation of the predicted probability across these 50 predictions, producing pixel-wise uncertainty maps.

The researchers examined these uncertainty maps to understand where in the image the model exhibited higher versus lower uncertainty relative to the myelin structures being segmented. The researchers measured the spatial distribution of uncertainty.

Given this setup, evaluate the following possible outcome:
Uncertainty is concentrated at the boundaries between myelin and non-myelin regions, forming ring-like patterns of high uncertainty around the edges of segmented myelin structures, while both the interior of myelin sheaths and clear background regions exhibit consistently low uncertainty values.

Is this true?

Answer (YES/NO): NO